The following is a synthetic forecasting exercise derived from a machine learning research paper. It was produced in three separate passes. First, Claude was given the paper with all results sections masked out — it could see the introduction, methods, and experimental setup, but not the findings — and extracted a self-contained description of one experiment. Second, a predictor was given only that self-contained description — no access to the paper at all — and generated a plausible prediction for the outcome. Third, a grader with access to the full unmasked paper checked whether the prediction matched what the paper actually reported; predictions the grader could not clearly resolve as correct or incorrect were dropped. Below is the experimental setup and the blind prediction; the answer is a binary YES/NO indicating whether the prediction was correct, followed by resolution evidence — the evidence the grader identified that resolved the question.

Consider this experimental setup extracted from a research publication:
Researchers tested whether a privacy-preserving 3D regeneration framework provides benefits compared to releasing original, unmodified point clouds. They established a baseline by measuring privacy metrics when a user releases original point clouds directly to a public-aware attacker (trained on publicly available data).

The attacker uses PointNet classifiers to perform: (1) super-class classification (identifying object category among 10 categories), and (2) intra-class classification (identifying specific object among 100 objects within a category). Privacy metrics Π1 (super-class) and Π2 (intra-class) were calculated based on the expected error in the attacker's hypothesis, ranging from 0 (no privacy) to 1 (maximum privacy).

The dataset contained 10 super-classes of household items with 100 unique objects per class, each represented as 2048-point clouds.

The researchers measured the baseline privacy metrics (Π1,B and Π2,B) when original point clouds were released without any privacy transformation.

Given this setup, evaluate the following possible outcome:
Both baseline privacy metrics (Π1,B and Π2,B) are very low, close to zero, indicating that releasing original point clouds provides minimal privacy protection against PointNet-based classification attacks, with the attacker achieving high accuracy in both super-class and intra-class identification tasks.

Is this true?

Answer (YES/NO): NO